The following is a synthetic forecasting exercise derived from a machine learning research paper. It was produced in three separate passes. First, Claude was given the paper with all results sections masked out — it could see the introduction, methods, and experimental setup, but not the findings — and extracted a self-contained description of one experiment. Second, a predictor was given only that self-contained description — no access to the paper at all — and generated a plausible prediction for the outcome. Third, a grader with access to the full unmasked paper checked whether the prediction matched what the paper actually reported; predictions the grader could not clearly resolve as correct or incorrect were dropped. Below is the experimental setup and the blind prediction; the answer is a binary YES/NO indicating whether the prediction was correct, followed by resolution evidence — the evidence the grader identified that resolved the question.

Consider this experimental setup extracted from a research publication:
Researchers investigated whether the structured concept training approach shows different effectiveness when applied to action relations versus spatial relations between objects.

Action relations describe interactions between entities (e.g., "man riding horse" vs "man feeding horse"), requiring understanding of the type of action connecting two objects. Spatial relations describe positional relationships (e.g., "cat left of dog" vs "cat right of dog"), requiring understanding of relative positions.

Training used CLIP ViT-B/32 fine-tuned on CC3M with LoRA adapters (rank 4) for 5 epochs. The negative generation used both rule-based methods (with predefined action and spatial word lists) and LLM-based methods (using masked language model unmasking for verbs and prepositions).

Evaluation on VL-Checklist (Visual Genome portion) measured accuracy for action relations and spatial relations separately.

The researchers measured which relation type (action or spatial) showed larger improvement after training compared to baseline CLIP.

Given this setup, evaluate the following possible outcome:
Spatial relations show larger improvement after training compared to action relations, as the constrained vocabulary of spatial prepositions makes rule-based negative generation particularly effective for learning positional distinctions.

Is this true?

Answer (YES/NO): YES